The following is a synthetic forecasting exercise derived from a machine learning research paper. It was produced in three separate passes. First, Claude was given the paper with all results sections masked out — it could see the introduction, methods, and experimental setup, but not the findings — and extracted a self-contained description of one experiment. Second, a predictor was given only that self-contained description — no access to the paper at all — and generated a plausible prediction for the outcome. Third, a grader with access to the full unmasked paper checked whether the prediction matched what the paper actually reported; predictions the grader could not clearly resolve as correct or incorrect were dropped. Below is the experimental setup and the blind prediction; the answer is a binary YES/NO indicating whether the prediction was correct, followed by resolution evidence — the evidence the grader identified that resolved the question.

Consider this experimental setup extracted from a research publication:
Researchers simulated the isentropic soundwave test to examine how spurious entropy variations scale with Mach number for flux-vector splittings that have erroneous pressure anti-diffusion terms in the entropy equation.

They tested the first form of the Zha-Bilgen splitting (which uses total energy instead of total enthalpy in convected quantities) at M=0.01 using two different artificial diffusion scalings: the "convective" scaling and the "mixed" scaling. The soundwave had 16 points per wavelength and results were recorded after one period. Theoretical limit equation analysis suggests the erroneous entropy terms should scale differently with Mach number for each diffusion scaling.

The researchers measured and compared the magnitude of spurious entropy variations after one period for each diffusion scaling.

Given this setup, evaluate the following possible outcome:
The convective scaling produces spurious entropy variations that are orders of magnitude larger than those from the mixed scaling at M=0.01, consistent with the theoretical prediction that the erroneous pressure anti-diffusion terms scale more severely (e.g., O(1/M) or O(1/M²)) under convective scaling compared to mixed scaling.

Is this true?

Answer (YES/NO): YES